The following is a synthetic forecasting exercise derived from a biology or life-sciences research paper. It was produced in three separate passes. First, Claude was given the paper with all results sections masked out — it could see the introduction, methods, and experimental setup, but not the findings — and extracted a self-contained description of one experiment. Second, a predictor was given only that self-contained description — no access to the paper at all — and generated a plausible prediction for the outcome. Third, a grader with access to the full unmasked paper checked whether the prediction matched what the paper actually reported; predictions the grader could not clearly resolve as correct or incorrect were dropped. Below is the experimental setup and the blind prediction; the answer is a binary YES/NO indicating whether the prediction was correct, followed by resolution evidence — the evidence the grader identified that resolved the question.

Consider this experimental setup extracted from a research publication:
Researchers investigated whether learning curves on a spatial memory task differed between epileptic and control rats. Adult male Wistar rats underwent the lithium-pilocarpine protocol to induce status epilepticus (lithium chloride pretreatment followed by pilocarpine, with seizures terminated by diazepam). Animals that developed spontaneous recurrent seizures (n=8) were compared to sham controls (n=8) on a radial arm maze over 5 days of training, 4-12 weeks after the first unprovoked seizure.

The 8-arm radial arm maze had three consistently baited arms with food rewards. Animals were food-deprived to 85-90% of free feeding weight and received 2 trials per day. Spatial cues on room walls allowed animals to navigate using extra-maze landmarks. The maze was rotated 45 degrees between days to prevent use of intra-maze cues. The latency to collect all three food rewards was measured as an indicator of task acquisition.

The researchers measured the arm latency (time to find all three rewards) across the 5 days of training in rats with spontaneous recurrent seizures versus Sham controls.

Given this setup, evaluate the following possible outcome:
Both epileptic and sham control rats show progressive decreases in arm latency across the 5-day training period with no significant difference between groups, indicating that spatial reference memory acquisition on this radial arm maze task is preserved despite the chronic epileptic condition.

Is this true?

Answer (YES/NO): NO